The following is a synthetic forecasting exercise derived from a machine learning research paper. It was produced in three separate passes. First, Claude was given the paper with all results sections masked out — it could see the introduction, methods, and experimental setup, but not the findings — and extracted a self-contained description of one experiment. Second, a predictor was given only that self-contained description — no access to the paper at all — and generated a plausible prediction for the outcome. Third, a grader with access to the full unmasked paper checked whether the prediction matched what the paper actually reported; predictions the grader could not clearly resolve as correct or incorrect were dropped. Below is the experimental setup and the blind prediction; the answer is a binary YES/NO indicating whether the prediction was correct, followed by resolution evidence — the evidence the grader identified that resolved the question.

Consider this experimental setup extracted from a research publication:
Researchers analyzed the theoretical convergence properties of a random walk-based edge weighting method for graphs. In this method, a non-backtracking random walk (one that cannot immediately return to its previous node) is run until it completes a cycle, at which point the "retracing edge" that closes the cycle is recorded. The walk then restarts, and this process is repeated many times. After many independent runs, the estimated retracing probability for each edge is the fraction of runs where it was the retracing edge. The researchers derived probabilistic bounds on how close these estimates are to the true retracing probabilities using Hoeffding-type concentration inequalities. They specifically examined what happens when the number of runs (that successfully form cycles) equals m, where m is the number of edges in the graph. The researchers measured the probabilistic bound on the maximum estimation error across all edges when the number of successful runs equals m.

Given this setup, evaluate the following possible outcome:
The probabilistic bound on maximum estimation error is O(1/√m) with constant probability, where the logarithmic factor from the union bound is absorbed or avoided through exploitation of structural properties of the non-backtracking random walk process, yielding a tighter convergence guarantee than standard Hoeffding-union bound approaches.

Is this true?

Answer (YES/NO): NO